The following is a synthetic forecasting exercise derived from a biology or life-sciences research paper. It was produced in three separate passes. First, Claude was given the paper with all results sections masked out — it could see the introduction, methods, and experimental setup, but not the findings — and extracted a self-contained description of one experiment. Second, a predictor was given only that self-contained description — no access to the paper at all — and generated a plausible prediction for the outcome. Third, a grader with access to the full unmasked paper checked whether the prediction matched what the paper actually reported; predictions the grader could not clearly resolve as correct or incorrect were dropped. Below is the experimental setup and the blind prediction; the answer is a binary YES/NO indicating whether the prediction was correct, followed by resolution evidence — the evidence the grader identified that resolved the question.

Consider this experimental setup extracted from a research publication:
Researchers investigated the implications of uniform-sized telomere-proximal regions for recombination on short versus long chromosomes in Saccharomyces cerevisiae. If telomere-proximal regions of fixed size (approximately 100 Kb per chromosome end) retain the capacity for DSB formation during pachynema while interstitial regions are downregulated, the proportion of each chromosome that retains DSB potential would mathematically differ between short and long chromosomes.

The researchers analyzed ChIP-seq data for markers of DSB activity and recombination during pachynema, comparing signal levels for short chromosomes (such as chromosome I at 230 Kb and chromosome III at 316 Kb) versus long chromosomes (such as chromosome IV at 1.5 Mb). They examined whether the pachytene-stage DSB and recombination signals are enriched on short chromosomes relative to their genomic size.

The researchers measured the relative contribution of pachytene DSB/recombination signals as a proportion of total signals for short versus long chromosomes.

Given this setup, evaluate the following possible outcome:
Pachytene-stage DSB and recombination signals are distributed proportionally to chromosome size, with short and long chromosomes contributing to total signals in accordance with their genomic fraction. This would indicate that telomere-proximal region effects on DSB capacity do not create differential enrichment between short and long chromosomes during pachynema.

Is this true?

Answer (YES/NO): NO